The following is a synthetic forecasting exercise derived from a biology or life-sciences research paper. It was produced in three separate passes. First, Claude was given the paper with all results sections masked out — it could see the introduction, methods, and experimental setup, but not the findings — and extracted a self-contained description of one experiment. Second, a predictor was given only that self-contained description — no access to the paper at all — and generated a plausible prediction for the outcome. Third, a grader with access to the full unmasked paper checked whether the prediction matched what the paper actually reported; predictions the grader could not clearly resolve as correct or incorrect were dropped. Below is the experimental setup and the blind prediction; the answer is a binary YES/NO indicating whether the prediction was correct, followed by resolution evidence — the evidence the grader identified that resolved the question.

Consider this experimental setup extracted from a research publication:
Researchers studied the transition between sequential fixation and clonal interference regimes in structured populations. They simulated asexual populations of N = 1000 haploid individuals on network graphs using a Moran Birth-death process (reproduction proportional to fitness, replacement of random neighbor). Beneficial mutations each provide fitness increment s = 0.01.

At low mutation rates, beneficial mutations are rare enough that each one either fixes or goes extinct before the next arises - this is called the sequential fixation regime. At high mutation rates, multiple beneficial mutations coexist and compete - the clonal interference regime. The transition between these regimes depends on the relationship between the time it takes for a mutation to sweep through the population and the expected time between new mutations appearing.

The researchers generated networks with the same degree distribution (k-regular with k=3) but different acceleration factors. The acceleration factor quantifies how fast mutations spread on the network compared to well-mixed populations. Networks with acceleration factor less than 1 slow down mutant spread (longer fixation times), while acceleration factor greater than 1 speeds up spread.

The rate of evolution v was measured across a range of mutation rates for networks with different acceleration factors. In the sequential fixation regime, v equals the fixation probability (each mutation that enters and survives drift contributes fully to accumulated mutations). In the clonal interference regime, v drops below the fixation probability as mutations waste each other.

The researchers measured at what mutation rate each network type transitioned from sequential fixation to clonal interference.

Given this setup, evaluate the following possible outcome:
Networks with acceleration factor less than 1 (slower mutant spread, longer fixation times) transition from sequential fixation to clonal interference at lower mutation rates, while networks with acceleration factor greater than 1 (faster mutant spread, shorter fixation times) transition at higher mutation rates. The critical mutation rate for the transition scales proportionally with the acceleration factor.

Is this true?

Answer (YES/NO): YES